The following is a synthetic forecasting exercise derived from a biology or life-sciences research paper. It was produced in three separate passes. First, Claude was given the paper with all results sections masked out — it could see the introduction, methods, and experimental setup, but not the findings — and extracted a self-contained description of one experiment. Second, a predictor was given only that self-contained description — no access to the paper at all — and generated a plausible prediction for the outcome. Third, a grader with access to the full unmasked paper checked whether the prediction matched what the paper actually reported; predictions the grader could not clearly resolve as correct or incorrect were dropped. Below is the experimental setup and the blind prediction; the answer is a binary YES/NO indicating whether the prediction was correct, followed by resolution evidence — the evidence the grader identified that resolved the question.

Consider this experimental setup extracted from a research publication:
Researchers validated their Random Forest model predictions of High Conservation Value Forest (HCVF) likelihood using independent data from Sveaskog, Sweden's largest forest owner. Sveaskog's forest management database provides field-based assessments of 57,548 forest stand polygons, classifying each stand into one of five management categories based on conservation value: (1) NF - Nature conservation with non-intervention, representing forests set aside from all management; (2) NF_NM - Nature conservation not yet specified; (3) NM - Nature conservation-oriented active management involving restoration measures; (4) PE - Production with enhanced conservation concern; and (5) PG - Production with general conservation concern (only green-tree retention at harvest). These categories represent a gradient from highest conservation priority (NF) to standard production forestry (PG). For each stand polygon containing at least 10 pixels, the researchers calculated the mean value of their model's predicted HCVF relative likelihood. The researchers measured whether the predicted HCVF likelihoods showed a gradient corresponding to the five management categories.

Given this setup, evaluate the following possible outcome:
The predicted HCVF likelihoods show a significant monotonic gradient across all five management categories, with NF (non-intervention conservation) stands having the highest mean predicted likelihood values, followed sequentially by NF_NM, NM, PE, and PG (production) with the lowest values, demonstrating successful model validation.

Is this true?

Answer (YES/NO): NO